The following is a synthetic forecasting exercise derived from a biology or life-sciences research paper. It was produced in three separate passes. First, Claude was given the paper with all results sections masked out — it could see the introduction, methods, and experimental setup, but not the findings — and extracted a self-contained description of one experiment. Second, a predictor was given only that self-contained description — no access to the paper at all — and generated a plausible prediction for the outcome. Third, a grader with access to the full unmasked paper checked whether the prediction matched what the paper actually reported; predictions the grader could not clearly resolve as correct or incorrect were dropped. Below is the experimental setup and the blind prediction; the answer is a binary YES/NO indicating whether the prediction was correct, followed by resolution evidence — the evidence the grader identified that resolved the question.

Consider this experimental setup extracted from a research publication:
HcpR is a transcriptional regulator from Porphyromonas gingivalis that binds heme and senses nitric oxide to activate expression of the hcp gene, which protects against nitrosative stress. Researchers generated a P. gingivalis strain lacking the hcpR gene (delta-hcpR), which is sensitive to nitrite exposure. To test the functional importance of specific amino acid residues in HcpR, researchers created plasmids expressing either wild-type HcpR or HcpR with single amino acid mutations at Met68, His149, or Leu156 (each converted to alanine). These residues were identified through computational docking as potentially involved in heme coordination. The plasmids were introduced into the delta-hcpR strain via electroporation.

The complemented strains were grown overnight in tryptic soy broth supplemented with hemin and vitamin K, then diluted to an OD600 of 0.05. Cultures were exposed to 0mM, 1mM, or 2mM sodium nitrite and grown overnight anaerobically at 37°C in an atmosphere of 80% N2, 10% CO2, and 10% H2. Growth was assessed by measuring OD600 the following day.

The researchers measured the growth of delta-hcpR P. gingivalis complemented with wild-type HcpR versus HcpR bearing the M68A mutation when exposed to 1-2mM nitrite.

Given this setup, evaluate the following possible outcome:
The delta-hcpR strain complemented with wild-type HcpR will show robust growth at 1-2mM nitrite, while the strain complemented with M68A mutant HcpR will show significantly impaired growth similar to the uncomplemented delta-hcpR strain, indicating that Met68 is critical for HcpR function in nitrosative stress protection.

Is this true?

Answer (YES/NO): NO